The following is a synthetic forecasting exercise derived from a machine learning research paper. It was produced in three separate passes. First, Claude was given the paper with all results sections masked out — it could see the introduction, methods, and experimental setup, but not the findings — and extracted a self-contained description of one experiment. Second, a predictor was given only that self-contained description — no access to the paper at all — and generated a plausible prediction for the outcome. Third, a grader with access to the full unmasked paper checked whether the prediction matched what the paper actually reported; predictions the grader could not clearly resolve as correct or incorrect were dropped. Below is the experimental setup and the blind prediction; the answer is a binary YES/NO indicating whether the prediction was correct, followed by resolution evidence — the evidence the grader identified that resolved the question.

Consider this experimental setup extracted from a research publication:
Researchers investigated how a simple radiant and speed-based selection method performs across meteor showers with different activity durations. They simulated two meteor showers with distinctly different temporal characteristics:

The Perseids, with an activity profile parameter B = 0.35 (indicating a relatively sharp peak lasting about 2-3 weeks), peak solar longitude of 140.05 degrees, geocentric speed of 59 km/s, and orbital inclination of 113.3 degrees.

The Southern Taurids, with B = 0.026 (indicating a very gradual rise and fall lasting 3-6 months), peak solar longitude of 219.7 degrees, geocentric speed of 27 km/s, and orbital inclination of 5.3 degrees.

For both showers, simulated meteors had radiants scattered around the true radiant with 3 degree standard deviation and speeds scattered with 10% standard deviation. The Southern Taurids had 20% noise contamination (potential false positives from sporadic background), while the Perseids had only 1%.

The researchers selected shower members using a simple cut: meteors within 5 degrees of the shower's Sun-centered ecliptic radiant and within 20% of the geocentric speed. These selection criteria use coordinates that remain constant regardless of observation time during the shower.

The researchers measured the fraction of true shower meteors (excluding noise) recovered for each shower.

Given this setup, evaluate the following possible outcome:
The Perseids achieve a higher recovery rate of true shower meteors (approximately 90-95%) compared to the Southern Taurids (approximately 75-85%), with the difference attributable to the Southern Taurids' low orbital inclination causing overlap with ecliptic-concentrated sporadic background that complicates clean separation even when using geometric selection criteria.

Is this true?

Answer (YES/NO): NO